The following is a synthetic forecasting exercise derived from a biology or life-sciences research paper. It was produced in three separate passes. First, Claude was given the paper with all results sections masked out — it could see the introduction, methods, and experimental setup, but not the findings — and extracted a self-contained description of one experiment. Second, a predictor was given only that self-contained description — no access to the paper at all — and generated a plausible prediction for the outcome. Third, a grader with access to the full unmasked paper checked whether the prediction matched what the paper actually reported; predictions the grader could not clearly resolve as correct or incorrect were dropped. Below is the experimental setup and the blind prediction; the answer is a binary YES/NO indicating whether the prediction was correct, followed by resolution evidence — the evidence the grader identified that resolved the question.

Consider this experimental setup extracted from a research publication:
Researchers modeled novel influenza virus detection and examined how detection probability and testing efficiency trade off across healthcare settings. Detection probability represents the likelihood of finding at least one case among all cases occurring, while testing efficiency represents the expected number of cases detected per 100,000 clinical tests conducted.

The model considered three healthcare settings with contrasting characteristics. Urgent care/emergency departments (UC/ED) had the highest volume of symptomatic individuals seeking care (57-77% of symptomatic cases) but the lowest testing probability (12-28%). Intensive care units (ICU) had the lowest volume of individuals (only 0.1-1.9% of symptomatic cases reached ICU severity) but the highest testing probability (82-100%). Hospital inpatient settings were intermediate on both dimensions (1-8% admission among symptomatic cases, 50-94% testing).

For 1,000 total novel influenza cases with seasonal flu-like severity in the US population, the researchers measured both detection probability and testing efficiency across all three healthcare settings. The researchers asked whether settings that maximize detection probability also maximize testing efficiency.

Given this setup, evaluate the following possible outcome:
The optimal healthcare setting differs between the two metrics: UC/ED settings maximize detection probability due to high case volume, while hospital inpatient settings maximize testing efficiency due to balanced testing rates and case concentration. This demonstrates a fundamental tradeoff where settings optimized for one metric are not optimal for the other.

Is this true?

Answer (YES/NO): NO